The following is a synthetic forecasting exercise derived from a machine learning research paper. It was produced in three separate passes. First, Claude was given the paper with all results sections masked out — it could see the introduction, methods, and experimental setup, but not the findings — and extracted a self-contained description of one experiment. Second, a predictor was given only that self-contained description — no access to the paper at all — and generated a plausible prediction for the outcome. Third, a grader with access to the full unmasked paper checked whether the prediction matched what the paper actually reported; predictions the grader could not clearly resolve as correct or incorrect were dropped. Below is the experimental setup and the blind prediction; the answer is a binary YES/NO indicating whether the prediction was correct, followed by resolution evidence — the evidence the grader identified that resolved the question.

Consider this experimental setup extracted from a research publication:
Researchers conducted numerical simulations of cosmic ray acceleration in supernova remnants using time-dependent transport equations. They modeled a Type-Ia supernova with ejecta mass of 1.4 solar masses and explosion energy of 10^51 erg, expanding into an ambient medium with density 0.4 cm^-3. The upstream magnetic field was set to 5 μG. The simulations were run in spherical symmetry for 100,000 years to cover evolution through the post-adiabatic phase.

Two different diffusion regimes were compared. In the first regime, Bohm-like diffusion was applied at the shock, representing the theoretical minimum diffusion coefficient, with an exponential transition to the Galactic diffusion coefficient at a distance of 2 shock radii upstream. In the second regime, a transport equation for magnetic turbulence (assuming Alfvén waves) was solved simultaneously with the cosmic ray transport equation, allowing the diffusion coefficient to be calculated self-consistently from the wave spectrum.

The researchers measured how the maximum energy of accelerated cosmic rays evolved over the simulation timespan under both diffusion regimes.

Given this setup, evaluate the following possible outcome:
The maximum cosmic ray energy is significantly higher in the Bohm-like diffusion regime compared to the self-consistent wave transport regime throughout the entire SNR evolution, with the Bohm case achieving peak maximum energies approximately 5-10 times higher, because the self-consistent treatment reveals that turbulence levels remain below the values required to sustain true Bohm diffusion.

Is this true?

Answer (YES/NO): NO